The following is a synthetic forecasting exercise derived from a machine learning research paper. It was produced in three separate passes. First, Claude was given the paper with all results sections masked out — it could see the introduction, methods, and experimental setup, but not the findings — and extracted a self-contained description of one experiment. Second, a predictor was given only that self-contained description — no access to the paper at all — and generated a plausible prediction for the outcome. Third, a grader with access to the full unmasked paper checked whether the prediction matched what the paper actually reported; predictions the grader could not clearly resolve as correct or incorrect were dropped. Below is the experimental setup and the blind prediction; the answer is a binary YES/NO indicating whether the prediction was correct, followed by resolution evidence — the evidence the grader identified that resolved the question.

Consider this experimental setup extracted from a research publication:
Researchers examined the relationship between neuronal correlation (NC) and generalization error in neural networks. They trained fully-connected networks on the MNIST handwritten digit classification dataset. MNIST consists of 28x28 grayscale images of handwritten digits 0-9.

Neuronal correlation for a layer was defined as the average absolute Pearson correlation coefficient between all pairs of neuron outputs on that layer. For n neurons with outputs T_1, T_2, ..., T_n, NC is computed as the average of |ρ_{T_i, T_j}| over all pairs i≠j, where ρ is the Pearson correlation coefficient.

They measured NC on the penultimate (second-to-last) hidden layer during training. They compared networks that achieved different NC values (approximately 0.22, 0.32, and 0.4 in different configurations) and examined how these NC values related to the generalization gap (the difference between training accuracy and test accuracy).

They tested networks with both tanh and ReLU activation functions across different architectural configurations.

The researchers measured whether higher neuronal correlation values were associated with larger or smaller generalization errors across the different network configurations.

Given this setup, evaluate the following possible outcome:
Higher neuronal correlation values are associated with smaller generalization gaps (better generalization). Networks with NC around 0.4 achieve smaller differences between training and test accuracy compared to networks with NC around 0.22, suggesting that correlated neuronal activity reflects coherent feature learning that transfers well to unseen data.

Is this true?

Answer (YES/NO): NO